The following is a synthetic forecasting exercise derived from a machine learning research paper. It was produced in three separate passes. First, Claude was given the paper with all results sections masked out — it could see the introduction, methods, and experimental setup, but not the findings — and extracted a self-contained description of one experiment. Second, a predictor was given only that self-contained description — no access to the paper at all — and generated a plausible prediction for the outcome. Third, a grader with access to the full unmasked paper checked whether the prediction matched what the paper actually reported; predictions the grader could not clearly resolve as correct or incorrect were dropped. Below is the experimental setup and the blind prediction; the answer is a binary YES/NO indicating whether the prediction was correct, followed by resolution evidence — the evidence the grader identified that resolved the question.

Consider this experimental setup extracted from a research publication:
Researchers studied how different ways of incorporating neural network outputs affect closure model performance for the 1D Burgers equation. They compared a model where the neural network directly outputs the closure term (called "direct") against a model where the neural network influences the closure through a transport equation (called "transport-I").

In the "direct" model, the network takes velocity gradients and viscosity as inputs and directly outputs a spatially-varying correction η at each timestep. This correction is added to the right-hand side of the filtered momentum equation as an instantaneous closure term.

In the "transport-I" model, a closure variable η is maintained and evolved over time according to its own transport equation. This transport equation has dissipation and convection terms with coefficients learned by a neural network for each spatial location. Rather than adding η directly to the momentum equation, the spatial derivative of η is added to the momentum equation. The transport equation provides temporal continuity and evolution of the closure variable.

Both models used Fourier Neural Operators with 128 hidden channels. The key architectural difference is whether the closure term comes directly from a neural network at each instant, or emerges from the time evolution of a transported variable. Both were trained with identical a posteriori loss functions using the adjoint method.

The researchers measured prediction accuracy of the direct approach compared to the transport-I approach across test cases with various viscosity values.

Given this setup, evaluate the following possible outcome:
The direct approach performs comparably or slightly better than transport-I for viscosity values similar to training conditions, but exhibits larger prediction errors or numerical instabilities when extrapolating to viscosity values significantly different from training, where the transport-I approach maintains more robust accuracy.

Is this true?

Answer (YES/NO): NO